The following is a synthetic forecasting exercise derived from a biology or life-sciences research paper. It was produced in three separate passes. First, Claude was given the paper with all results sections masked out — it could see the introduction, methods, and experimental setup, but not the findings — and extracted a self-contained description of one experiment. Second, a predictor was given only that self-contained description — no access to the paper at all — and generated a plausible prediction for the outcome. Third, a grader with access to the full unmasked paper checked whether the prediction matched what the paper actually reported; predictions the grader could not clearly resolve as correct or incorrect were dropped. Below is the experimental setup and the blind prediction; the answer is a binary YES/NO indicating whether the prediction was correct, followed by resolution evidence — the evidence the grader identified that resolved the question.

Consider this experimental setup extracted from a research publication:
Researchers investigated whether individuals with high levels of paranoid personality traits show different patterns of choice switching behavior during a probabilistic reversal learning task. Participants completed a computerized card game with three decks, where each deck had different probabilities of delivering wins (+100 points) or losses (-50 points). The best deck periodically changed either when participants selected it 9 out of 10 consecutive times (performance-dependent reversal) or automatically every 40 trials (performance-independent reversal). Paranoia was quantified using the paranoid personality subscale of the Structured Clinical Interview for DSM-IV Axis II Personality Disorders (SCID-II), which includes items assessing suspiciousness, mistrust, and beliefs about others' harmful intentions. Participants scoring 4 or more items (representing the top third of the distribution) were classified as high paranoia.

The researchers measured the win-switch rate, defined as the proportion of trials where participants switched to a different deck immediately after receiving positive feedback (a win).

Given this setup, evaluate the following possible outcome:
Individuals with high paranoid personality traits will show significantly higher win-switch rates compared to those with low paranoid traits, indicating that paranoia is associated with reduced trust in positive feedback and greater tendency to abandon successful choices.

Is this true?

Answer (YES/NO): YES